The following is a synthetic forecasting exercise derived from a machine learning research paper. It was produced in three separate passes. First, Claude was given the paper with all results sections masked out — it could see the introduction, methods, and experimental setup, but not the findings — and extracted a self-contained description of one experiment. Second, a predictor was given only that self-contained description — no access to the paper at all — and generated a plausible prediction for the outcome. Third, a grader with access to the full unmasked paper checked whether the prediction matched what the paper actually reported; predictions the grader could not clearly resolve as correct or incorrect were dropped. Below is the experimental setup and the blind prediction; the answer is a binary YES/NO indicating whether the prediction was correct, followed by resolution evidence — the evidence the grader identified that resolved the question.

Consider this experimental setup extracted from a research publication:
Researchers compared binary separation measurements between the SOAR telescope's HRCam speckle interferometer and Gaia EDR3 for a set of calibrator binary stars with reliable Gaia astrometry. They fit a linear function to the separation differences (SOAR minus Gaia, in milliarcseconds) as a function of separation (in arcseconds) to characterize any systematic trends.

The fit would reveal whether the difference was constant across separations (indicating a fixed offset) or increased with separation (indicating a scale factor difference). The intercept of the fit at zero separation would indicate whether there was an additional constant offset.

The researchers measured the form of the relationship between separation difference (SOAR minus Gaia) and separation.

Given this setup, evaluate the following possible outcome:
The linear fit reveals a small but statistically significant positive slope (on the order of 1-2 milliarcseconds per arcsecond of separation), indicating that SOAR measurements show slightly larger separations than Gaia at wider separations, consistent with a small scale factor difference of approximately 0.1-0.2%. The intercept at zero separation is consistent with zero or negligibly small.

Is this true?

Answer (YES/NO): NO